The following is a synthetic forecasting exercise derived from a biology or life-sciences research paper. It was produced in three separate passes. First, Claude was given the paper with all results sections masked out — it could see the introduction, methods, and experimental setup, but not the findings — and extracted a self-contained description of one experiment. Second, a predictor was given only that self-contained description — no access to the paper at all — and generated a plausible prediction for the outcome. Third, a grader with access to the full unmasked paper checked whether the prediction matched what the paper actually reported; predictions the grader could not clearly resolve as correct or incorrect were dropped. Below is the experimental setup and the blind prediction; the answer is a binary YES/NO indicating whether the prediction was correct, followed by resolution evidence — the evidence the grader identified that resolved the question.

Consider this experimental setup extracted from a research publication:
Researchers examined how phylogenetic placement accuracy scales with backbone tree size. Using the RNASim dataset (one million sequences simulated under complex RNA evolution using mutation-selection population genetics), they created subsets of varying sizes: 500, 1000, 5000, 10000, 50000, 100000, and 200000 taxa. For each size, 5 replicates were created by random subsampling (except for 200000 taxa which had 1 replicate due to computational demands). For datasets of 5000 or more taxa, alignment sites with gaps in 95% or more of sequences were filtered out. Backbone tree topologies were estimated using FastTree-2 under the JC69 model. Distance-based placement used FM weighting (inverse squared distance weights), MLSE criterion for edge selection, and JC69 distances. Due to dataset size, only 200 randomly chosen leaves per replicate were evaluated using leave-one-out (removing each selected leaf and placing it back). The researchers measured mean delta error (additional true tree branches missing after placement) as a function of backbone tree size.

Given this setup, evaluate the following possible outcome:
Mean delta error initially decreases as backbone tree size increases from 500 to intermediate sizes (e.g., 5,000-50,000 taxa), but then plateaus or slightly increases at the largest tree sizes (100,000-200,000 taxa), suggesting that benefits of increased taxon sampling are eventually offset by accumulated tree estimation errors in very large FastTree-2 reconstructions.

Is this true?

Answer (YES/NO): NO